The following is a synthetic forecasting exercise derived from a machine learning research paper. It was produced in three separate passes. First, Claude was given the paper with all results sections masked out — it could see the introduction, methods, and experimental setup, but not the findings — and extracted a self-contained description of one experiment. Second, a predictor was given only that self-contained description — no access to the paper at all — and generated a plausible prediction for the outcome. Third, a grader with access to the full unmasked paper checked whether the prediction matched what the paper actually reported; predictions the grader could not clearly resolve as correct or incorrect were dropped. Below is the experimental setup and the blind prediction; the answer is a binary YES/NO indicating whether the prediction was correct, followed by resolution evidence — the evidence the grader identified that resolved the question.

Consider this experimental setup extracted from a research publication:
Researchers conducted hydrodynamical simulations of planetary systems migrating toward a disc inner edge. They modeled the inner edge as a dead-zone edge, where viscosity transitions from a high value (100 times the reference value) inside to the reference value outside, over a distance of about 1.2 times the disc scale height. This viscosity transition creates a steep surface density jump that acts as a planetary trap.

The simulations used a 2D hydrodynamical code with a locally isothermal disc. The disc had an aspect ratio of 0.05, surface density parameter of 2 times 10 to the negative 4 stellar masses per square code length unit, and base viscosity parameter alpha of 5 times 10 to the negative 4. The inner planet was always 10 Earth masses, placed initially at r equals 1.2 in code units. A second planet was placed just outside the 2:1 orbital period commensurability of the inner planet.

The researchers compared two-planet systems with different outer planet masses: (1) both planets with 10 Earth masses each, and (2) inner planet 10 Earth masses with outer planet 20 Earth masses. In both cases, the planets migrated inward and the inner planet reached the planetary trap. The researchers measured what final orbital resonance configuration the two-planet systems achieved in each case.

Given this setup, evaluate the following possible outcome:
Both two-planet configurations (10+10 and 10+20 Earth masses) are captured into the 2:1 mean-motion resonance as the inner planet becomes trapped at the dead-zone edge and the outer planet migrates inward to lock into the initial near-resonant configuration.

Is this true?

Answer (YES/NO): NO